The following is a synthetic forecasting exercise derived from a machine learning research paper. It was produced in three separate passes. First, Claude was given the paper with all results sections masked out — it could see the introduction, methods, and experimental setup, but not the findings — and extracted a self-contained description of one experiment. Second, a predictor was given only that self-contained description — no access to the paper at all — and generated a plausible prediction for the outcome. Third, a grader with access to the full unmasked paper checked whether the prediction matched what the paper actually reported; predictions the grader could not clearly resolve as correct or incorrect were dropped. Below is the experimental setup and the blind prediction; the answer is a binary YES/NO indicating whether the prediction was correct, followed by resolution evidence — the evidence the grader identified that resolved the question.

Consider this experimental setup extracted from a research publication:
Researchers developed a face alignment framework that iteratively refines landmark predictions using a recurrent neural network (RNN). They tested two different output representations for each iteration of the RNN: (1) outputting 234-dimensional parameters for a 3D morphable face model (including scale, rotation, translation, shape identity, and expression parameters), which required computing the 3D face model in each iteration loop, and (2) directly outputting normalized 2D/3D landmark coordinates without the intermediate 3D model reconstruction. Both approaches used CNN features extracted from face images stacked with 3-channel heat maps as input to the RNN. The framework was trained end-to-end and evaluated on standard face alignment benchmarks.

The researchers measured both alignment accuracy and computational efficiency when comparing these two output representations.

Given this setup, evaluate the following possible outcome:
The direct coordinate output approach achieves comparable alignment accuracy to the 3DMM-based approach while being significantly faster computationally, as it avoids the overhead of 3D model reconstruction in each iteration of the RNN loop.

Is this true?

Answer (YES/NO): YES